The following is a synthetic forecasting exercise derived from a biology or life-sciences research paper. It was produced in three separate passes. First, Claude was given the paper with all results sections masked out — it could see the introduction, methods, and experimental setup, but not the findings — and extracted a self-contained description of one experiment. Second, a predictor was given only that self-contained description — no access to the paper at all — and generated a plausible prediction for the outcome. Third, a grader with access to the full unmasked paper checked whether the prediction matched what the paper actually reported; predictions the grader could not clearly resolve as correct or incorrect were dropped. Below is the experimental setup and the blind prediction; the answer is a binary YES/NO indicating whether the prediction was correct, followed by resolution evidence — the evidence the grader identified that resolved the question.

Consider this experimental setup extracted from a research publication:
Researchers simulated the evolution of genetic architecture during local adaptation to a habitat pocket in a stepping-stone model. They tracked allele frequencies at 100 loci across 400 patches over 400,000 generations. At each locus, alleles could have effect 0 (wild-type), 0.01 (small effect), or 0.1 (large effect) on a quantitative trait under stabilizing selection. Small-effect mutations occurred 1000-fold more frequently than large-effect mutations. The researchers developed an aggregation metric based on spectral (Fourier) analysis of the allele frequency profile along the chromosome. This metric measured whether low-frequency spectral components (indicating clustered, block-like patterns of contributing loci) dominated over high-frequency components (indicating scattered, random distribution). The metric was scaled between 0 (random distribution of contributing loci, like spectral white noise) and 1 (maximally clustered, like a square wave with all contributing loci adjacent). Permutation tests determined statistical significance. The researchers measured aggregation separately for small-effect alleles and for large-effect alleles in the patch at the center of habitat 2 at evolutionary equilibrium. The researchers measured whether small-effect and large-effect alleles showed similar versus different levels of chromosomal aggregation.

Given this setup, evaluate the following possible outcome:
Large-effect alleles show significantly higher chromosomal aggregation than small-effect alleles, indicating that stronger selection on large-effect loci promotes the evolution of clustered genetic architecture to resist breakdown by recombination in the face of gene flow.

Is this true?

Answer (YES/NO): NO